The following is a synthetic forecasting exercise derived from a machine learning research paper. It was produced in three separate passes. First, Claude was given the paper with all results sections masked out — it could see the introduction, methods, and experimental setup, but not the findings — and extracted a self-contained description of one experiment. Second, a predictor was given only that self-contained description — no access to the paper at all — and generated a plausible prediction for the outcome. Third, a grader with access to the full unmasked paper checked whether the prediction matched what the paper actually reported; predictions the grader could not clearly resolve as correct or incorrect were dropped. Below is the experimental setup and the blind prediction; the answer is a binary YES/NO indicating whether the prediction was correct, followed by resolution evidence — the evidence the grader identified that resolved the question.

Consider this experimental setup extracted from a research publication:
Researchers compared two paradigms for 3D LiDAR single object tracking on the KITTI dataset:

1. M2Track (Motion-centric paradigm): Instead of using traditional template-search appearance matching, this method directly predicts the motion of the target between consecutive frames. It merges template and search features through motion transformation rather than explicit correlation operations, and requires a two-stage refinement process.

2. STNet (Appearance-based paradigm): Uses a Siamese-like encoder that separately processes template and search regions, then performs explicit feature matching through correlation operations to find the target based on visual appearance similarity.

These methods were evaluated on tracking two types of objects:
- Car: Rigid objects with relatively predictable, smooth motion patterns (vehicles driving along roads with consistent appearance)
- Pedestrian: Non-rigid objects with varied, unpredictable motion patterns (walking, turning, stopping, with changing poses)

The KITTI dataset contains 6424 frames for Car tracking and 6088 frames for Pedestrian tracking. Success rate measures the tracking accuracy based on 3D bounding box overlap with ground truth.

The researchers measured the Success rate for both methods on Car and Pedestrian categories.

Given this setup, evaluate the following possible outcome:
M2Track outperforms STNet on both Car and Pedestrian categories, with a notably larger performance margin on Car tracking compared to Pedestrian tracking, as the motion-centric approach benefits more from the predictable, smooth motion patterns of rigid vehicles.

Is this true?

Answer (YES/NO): NO